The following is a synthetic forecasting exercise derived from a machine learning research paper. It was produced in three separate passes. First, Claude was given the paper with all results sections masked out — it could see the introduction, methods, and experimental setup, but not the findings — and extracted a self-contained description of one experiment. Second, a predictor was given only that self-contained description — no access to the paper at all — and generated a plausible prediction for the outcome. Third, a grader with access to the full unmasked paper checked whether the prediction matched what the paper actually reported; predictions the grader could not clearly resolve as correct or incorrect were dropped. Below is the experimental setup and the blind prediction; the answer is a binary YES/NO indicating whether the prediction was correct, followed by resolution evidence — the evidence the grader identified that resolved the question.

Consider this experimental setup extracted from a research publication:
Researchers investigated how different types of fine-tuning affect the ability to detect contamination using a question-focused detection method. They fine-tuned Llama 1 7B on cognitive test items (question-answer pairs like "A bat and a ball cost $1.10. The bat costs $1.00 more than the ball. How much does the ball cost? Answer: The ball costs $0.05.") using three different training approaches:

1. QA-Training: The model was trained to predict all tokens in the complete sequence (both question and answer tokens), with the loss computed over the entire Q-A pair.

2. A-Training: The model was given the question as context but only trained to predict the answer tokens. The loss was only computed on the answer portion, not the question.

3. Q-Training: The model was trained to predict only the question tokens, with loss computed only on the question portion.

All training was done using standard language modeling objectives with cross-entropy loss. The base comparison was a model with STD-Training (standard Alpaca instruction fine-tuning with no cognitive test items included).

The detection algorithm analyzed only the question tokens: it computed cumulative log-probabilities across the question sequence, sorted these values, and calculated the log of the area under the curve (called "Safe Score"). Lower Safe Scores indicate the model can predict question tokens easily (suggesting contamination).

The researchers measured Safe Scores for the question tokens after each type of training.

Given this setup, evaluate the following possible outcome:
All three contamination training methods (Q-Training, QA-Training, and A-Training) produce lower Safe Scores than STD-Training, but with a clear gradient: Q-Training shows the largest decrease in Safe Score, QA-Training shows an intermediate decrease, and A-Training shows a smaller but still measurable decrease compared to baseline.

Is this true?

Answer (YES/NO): NO